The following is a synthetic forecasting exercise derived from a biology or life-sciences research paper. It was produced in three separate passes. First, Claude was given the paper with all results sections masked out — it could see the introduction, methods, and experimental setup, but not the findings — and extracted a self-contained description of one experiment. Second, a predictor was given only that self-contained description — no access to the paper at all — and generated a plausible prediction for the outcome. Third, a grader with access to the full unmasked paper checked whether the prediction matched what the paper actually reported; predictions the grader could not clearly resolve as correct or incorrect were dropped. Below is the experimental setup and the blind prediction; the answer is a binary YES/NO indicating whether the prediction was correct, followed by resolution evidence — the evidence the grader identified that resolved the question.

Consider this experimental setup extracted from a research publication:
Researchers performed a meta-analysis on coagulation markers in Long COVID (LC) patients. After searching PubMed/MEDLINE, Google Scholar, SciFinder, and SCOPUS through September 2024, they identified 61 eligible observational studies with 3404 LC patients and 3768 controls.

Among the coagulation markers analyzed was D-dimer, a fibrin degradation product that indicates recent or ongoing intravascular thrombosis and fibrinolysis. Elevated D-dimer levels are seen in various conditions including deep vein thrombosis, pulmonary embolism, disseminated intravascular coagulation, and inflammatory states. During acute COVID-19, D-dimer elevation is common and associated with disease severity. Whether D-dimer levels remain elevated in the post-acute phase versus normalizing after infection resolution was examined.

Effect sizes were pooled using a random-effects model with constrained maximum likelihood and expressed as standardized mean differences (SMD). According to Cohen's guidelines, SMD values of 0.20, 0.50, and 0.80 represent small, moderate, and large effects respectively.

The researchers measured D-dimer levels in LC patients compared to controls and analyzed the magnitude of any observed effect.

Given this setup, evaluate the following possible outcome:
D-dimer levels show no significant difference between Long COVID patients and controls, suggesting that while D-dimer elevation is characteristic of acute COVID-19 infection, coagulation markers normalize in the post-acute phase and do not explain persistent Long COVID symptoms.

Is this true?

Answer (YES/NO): NO